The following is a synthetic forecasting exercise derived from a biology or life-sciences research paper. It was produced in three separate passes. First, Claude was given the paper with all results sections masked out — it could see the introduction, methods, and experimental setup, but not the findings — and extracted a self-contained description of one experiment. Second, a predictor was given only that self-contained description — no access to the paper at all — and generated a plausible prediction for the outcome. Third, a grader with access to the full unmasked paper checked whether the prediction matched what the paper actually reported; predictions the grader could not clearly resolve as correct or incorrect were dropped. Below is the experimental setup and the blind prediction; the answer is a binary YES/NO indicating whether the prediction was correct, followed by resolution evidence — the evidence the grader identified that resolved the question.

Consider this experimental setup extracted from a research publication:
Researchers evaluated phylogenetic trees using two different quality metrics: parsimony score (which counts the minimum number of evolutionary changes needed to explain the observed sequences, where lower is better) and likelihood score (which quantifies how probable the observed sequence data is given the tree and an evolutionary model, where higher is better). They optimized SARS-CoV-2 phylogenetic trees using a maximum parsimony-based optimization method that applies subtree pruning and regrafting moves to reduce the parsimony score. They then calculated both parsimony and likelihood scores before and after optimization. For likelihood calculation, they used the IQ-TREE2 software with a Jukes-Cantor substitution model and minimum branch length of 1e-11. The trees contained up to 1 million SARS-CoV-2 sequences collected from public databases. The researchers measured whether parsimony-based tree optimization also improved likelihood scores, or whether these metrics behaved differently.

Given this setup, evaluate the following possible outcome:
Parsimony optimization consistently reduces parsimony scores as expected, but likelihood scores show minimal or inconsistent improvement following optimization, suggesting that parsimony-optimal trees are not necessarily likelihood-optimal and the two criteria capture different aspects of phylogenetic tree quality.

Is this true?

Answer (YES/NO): NO